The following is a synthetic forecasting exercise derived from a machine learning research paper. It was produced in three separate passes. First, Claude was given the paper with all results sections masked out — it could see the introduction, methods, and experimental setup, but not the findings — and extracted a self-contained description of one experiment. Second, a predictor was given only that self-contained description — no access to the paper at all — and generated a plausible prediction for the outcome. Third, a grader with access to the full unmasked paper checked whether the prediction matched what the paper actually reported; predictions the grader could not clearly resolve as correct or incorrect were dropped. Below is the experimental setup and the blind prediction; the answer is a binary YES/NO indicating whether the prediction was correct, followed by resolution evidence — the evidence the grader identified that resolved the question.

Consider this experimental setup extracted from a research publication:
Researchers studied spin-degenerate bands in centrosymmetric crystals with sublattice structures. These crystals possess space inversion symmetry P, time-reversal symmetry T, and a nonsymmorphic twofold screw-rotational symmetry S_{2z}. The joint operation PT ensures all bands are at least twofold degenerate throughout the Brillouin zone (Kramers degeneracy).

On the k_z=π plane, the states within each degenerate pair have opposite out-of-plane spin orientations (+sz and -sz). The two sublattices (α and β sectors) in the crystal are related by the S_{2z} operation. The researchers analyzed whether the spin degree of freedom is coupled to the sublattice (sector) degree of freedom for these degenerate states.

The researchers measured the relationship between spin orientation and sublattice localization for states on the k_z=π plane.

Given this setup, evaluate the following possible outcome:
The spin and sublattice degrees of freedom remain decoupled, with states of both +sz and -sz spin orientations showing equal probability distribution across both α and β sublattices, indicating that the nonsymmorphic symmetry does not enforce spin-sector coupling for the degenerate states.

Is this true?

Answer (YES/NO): NO